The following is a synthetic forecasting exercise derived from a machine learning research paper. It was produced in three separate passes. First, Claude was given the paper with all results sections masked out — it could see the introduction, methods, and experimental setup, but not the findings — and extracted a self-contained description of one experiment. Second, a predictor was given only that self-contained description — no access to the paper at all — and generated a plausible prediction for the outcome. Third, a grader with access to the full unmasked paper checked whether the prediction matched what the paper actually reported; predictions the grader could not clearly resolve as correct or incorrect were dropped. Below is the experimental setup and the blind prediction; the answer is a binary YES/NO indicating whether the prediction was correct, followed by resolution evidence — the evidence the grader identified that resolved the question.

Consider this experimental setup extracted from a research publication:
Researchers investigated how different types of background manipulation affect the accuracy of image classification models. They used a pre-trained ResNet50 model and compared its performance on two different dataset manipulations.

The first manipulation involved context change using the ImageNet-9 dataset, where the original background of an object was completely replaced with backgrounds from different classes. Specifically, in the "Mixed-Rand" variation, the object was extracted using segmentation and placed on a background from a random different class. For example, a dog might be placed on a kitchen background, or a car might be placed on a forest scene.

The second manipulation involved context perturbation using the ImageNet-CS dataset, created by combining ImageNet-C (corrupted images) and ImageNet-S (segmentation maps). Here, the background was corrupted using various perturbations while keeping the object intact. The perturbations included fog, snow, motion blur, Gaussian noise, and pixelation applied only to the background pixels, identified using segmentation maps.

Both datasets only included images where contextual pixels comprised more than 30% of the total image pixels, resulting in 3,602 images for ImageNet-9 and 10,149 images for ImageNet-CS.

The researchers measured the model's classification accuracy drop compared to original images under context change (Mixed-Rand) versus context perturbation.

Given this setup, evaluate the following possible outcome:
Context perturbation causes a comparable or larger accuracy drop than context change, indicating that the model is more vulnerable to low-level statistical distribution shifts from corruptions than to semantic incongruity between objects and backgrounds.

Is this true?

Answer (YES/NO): NO